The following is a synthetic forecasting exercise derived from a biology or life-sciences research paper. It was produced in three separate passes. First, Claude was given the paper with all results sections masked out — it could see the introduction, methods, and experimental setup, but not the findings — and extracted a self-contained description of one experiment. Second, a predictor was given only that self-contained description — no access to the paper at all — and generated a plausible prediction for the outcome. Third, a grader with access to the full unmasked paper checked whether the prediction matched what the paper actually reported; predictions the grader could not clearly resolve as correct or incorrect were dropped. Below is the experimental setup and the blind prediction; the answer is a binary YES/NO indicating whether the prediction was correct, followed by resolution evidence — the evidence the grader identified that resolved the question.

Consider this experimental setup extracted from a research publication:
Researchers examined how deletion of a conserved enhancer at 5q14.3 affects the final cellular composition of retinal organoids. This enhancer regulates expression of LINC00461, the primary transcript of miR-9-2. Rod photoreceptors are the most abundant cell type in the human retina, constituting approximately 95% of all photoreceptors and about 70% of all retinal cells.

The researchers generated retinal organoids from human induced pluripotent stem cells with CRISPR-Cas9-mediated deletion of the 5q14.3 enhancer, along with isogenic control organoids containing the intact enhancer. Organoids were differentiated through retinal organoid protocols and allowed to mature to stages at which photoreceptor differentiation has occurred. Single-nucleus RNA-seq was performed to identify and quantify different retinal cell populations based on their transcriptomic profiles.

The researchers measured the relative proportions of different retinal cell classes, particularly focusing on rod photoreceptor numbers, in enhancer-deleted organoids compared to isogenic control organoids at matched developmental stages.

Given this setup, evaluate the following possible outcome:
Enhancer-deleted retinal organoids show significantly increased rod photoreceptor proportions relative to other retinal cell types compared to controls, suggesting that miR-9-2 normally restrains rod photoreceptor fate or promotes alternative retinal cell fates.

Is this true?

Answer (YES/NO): NO